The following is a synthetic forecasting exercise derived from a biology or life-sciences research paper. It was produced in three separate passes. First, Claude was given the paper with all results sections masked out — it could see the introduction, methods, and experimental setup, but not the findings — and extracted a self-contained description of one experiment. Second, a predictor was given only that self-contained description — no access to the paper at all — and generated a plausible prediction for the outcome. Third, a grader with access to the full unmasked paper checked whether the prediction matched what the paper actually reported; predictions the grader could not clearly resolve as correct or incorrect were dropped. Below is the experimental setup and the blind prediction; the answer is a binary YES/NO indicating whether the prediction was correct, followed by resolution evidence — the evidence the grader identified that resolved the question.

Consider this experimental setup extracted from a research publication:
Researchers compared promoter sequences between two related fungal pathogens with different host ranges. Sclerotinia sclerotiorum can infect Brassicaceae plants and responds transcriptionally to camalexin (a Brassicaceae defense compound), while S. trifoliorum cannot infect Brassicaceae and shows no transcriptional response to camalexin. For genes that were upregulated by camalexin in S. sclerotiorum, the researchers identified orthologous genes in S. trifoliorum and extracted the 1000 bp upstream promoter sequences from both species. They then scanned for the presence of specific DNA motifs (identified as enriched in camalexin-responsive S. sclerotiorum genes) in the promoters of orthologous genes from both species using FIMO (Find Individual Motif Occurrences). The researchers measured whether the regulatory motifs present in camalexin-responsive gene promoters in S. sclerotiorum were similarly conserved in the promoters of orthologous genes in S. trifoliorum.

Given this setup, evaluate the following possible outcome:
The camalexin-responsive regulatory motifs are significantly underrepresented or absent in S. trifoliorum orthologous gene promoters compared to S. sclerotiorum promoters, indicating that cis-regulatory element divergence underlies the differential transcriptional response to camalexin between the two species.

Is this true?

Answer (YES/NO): YES